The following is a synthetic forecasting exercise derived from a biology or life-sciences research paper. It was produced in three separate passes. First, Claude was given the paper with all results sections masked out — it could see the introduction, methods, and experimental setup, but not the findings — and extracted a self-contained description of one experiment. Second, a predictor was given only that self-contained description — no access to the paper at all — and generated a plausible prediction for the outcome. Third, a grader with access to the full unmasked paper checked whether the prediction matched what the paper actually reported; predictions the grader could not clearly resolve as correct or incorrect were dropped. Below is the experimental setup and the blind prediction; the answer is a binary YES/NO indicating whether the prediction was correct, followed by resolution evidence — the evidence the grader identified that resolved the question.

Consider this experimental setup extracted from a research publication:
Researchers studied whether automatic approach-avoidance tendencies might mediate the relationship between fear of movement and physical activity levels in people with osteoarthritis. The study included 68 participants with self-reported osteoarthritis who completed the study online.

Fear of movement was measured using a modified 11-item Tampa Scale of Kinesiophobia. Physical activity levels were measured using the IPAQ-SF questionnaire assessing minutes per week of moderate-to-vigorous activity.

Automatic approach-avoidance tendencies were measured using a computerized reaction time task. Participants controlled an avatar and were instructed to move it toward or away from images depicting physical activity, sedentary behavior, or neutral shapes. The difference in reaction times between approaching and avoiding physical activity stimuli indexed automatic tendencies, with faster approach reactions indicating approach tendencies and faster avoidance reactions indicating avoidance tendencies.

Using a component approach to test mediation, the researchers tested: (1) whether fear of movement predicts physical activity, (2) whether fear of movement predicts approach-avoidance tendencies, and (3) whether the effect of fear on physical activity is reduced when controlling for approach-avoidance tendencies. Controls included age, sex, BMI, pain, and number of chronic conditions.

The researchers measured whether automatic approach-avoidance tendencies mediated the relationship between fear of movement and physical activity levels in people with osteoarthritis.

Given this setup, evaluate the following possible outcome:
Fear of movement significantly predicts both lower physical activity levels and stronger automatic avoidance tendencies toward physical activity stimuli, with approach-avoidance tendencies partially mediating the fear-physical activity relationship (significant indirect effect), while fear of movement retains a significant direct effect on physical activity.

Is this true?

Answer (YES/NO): NO